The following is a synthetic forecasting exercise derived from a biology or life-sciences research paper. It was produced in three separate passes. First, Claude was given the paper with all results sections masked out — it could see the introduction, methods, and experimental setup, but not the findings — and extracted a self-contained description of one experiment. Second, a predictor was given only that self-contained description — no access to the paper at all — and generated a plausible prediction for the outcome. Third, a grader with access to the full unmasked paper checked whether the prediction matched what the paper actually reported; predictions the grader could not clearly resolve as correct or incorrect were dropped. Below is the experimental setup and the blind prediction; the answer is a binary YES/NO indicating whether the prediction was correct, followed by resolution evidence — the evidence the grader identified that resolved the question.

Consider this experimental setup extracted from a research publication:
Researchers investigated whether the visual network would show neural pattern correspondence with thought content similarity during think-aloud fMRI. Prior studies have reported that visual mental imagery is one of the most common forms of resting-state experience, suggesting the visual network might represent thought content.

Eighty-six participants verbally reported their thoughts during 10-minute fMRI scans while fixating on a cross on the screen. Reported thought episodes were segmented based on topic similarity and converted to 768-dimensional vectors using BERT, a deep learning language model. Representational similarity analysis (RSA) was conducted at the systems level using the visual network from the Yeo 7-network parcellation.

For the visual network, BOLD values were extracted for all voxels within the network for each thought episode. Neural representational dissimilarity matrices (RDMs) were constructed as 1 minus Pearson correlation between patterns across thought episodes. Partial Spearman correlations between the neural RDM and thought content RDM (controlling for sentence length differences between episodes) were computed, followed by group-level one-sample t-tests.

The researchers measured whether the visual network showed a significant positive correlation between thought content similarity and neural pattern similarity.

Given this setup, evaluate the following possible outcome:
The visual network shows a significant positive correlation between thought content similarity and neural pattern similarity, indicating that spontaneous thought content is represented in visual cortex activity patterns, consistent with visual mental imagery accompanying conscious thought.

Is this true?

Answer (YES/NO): YES